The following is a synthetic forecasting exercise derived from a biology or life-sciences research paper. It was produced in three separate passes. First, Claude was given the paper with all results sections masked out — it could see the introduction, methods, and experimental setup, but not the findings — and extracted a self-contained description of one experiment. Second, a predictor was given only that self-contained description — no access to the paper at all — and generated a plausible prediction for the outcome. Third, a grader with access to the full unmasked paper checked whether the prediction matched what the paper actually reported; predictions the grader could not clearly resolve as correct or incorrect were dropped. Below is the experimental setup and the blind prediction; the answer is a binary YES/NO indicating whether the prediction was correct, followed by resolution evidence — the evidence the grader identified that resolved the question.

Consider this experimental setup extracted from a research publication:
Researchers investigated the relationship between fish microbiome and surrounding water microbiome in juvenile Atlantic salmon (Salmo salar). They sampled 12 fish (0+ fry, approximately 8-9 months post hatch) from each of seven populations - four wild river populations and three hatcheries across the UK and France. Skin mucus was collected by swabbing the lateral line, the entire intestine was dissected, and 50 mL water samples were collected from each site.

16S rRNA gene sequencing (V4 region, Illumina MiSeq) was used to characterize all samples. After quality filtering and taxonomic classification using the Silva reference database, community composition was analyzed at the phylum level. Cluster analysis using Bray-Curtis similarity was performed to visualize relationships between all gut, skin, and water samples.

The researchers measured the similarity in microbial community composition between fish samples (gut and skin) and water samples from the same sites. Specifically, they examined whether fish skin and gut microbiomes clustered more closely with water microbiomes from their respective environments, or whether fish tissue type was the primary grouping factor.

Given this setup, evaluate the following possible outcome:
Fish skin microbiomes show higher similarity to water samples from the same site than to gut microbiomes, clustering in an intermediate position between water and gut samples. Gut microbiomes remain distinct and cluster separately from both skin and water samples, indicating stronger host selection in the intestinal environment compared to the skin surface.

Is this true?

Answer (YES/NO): NO